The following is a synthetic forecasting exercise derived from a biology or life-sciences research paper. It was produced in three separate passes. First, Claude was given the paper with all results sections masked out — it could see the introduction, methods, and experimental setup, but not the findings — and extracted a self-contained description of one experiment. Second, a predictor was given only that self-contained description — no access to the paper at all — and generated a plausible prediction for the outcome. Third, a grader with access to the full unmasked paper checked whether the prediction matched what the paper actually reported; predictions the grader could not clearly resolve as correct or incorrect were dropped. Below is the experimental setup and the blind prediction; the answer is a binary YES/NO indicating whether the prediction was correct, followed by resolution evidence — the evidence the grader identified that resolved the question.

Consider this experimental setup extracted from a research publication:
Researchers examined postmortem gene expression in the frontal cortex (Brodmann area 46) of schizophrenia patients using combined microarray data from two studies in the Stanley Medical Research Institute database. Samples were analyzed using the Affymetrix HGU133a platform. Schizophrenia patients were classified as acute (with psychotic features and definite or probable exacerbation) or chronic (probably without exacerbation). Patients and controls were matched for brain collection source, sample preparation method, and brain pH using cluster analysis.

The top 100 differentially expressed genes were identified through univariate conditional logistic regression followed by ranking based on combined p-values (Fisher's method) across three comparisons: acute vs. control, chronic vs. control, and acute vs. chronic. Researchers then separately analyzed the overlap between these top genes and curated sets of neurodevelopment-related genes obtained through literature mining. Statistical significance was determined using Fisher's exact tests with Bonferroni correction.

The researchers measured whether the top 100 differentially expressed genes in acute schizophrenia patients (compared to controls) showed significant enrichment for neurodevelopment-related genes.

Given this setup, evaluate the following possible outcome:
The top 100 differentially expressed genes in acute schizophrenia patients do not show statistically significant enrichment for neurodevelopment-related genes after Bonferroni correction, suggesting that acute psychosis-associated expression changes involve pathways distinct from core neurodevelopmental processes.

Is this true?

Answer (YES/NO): YES